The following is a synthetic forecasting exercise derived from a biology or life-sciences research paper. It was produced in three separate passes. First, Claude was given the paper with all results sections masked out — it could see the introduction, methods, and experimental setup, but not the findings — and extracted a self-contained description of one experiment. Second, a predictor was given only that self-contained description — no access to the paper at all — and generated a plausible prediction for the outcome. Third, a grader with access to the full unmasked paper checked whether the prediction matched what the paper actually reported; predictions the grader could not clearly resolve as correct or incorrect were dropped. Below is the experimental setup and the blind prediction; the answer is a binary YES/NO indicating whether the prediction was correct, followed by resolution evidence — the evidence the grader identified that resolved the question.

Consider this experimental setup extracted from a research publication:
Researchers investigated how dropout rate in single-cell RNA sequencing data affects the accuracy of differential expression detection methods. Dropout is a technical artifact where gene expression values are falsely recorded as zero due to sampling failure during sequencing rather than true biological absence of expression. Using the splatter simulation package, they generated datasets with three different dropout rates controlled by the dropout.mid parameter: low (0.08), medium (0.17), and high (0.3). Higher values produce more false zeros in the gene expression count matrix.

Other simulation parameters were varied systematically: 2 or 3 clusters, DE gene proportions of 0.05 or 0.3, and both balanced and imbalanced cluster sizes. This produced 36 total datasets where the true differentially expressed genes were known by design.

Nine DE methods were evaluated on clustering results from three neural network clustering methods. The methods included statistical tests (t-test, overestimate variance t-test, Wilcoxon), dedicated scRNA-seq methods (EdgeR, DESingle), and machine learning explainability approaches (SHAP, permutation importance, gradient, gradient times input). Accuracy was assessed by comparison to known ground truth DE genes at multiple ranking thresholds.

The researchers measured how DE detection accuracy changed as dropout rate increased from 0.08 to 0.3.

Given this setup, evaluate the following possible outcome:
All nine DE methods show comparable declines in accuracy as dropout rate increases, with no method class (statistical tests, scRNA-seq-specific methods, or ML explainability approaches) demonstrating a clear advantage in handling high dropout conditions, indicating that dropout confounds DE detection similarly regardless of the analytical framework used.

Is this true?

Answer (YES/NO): NO